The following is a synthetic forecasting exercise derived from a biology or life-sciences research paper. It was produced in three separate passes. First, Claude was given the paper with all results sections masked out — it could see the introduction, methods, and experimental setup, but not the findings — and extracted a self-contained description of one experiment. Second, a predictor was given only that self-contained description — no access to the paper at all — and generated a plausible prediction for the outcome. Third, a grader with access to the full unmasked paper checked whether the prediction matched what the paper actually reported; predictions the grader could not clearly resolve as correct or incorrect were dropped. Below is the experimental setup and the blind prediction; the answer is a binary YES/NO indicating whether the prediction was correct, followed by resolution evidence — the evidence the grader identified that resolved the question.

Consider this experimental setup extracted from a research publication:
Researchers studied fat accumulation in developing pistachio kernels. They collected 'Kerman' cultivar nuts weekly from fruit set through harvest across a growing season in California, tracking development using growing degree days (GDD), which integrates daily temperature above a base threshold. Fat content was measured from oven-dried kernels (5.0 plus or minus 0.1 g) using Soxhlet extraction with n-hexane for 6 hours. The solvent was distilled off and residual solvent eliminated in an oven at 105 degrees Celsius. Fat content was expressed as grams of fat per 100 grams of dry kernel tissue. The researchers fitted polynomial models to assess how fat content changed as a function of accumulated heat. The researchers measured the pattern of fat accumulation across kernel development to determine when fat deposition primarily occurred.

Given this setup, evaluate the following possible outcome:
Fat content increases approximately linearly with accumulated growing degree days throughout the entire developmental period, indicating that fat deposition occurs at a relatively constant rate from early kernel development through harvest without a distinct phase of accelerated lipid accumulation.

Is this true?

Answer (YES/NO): NO